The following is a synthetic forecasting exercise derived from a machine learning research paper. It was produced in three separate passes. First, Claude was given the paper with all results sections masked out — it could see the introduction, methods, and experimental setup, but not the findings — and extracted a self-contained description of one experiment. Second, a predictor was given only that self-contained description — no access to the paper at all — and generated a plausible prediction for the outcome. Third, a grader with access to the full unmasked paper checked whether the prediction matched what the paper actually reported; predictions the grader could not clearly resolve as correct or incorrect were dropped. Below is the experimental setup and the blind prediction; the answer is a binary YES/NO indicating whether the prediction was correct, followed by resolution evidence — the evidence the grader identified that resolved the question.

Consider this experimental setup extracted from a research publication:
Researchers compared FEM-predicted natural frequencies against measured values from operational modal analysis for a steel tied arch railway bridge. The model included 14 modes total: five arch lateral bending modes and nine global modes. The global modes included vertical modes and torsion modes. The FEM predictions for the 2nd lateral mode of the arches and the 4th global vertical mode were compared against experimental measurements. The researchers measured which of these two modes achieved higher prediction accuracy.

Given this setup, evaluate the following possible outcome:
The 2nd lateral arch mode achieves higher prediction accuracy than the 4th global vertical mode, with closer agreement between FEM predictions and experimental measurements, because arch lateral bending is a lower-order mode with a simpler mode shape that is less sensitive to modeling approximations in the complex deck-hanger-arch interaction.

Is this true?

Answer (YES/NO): NO